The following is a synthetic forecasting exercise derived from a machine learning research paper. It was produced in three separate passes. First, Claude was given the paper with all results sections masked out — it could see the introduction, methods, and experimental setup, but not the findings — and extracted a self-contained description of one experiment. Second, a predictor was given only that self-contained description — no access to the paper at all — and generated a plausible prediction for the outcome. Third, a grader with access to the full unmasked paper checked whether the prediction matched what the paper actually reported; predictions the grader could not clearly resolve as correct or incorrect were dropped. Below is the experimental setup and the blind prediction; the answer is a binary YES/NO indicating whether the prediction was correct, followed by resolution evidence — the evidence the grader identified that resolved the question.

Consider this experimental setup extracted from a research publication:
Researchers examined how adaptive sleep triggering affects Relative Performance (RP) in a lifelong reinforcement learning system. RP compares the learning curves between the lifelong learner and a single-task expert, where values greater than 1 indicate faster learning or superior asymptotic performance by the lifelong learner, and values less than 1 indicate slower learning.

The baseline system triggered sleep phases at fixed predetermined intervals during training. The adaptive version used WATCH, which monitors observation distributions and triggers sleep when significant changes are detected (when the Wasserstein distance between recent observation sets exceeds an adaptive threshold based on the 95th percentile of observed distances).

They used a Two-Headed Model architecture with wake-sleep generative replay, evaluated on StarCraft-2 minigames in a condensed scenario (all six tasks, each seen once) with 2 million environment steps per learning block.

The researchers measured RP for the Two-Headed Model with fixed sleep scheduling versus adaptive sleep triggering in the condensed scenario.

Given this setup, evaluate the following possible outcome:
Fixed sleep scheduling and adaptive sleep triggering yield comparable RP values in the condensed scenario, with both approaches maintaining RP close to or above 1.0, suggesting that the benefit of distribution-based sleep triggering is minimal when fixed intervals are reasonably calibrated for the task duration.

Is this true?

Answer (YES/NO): NO